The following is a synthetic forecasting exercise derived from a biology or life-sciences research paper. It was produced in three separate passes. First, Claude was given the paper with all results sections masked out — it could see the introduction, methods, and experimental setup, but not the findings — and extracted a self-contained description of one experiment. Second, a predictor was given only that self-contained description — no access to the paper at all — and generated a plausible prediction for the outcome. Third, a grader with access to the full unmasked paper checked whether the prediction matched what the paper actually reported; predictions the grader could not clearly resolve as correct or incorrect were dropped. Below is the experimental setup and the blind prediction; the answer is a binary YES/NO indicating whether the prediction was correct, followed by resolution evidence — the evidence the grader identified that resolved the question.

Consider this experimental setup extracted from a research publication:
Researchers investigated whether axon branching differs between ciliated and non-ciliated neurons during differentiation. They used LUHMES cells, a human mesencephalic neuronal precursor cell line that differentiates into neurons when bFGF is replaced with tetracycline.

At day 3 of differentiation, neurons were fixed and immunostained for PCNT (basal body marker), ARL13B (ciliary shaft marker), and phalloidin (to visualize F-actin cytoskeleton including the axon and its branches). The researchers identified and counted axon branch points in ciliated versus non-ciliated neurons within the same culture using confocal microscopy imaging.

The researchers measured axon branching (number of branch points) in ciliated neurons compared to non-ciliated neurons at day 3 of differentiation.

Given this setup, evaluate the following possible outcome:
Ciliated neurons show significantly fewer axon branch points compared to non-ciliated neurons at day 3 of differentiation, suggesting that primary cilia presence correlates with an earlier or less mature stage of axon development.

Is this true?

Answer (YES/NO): NO